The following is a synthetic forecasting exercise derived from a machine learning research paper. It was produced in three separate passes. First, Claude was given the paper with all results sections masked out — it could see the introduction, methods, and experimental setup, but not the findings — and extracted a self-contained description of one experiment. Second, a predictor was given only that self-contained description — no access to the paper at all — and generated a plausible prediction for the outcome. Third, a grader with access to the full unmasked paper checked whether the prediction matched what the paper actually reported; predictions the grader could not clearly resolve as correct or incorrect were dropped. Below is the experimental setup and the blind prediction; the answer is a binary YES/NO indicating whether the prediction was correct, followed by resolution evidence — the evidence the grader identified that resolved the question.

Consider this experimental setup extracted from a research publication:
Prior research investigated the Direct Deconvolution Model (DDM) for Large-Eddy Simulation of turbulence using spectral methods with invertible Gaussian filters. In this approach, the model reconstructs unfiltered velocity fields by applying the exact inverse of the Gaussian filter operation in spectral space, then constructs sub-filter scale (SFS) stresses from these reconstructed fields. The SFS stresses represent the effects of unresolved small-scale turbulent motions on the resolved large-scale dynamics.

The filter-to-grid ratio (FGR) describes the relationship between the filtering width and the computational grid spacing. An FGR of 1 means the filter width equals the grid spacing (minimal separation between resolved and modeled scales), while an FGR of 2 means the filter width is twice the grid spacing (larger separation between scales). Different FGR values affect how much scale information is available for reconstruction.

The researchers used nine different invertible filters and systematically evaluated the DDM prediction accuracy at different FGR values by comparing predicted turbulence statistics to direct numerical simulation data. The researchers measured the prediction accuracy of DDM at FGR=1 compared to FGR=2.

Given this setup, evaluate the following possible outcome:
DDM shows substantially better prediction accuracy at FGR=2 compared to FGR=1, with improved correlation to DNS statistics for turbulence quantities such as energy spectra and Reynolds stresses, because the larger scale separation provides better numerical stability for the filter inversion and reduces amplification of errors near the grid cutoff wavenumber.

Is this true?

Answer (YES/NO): YES